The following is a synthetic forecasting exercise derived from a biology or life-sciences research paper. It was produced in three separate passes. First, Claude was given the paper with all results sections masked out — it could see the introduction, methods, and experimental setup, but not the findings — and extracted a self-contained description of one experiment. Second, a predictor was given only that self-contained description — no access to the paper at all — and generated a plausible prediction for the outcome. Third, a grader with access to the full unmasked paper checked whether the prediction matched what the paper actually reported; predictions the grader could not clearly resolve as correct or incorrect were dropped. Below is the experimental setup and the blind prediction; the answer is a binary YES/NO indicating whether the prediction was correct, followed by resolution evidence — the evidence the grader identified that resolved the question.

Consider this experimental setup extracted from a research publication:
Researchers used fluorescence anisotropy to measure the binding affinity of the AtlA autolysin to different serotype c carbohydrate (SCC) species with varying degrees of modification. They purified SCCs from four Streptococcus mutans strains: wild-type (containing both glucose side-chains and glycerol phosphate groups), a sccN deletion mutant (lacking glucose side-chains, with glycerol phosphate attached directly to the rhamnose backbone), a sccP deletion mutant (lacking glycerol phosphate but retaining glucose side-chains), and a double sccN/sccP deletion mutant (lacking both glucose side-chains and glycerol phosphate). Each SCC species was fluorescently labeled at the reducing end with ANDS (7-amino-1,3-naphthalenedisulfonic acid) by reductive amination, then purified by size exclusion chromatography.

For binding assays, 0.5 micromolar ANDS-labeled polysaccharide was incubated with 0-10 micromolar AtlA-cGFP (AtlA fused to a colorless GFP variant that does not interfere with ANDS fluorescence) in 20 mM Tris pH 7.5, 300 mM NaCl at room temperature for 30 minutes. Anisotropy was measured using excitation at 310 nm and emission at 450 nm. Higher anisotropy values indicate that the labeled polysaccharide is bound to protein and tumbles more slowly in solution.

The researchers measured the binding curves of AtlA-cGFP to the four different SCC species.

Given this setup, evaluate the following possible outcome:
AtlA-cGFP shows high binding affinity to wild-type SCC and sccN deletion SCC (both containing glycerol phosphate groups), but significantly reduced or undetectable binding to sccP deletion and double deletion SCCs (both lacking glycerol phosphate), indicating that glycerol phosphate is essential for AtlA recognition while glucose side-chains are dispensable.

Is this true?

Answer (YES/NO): NO